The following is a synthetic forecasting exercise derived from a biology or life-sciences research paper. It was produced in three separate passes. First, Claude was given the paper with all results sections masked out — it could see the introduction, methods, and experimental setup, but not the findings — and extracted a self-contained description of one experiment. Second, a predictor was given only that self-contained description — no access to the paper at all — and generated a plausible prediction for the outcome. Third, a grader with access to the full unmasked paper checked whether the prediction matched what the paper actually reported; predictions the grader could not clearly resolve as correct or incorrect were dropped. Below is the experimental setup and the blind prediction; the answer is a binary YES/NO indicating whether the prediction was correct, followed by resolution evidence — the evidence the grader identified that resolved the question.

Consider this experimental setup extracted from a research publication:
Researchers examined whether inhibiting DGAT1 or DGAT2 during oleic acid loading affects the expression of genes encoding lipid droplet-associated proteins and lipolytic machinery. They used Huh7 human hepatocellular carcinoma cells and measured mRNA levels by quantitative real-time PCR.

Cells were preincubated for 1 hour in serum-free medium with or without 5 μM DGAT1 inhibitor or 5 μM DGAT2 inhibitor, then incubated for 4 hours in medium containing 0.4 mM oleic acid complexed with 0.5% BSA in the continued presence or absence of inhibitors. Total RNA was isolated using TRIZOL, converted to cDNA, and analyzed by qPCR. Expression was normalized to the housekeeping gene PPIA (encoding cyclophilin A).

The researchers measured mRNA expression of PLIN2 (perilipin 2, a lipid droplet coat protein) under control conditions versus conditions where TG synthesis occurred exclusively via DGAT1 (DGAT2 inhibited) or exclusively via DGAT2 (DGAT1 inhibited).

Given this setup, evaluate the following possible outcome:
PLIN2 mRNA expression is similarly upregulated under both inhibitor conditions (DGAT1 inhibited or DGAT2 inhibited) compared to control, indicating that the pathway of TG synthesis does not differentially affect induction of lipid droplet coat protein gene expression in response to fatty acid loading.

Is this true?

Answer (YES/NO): NO